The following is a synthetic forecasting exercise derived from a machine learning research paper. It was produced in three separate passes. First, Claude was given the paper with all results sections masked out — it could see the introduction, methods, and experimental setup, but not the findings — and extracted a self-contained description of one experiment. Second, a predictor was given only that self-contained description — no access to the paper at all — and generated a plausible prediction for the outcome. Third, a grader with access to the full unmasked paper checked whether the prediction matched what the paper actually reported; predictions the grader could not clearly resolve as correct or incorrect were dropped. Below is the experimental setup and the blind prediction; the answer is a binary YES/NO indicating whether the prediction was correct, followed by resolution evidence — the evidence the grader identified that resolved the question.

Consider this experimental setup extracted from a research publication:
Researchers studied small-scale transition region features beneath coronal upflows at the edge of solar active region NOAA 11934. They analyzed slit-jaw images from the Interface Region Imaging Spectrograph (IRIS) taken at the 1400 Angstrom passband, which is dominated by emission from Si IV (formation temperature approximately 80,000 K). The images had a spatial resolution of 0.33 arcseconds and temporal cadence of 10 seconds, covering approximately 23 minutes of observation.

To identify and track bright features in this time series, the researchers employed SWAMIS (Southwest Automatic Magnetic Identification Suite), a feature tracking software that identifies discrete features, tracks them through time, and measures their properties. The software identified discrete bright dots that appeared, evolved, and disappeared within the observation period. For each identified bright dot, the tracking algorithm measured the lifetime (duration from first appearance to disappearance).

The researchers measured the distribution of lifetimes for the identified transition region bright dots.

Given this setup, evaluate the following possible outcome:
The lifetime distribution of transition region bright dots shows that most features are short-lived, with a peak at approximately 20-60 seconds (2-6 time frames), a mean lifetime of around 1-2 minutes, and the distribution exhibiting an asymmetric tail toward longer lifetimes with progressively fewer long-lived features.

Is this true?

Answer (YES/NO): NO